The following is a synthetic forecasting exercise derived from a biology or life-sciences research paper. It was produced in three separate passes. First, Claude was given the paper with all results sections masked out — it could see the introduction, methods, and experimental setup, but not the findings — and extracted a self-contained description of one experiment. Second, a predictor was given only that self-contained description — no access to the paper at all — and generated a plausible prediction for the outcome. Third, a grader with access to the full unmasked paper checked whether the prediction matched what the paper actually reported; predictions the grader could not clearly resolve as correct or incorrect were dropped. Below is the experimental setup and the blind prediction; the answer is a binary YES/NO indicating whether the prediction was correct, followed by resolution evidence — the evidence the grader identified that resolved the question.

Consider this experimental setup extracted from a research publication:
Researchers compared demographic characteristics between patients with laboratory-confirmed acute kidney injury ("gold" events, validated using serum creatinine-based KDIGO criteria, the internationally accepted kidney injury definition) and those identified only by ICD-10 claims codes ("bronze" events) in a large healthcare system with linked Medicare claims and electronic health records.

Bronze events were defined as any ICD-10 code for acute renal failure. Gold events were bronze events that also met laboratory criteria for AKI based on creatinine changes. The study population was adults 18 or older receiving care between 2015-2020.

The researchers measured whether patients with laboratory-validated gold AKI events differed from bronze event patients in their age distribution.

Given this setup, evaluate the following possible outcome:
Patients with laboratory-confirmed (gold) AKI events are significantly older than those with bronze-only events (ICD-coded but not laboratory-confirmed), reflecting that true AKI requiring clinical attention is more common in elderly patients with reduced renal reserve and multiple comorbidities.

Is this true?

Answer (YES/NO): NO